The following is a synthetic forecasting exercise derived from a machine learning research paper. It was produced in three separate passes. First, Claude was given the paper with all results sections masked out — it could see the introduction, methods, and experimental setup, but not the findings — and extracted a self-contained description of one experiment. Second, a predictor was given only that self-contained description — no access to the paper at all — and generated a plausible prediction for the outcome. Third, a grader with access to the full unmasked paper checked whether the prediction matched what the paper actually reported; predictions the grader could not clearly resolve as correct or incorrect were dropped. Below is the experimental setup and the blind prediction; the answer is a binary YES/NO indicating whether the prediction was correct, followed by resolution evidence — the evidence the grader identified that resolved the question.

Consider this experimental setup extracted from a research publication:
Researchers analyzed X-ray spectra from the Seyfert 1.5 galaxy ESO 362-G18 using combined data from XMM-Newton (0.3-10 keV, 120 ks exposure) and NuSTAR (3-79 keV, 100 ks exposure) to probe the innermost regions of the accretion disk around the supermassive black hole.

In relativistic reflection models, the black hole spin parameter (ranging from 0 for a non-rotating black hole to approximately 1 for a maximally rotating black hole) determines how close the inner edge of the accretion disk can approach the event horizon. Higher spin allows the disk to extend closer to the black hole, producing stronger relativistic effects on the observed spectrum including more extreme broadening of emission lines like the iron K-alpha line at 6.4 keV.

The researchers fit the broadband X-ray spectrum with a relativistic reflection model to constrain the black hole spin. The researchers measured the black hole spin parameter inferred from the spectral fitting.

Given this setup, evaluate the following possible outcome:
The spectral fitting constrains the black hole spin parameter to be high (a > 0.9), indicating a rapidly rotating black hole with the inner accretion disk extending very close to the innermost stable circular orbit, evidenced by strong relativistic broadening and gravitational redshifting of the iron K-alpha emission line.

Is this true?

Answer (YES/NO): YES